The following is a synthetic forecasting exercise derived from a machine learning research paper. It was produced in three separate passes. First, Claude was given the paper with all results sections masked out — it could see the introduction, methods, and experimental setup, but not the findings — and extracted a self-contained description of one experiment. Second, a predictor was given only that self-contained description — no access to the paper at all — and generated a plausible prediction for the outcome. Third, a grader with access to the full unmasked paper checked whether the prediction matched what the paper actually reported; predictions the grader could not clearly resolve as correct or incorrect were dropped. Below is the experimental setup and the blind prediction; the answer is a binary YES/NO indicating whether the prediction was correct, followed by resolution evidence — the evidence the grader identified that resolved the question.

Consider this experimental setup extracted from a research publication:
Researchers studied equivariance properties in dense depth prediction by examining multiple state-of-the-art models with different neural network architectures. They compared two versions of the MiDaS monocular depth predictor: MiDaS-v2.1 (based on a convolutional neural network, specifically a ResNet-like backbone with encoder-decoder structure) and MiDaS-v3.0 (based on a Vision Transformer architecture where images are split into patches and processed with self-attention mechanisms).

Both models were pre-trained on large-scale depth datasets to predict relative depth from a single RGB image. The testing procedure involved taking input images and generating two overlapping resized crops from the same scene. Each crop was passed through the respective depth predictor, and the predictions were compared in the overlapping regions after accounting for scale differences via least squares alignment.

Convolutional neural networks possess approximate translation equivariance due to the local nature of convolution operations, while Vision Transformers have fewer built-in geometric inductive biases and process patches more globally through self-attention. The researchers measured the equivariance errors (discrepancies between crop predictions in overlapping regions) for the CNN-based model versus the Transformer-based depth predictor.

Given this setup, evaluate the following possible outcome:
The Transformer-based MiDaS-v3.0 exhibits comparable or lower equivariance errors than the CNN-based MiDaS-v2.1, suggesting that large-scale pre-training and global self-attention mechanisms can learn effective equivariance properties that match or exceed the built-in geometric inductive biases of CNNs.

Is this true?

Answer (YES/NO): NO